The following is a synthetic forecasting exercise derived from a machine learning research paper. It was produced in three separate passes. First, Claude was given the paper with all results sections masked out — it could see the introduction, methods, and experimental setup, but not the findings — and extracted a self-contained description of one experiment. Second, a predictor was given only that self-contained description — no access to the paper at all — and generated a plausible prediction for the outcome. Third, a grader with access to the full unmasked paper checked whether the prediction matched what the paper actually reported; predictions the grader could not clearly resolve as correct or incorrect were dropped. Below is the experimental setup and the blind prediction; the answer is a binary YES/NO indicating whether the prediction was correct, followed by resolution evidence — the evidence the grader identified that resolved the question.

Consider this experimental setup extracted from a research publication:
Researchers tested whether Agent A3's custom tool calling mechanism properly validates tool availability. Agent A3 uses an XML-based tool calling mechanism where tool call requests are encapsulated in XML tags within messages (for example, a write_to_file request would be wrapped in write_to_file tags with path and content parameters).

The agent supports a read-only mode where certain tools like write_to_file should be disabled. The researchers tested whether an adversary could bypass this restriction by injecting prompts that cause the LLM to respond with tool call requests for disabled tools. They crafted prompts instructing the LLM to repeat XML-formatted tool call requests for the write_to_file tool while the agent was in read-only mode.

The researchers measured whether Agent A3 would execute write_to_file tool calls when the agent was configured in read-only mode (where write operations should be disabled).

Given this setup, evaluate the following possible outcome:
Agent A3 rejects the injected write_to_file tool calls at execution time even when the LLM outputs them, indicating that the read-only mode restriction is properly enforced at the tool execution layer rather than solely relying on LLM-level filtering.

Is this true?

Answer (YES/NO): NO